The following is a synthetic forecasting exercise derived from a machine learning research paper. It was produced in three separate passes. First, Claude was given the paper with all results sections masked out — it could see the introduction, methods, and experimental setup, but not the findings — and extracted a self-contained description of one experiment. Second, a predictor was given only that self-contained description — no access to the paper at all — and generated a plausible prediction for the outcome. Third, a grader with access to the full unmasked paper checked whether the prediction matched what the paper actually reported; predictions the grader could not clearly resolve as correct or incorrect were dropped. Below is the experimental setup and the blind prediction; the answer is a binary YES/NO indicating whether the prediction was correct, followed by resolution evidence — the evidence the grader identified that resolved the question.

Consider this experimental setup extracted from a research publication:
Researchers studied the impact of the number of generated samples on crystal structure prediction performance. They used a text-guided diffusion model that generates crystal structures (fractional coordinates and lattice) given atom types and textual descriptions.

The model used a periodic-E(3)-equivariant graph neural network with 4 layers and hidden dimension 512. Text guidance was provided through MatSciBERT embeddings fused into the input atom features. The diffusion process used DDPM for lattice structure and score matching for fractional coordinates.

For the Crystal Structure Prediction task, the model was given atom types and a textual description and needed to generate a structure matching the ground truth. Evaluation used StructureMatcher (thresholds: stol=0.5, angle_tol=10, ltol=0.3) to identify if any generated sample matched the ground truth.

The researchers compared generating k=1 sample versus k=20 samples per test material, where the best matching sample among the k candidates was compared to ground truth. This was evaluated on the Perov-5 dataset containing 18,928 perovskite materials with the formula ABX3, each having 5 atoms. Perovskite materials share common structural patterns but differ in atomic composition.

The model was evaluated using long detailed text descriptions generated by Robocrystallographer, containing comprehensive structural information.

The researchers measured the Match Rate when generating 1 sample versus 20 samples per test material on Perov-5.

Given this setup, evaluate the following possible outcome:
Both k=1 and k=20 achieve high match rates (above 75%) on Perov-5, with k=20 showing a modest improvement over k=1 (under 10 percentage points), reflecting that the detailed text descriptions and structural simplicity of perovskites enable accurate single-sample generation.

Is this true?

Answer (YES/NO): YES